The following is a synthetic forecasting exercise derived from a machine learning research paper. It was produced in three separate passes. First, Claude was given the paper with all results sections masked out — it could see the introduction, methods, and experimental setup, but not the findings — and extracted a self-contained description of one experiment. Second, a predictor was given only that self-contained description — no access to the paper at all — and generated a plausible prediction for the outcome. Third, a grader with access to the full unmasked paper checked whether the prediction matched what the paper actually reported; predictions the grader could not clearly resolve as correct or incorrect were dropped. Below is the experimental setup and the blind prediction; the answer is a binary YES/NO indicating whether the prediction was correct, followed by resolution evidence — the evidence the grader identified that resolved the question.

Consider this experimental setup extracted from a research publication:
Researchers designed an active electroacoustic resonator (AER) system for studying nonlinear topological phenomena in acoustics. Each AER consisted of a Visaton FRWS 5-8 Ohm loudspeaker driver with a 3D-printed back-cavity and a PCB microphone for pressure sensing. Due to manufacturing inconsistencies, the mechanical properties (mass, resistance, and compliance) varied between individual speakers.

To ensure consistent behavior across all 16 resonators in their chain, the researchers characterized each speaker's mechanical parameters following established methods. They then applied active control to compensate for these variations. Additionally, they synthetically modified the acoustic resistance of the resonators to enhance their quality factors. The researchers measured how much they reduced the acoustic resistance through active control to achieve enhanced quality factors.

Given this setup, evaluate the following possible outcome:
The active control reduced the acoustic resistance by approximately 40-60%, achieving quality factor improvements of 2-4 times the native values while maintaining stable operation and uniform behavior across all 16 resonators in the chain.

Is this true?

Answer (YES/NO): NO